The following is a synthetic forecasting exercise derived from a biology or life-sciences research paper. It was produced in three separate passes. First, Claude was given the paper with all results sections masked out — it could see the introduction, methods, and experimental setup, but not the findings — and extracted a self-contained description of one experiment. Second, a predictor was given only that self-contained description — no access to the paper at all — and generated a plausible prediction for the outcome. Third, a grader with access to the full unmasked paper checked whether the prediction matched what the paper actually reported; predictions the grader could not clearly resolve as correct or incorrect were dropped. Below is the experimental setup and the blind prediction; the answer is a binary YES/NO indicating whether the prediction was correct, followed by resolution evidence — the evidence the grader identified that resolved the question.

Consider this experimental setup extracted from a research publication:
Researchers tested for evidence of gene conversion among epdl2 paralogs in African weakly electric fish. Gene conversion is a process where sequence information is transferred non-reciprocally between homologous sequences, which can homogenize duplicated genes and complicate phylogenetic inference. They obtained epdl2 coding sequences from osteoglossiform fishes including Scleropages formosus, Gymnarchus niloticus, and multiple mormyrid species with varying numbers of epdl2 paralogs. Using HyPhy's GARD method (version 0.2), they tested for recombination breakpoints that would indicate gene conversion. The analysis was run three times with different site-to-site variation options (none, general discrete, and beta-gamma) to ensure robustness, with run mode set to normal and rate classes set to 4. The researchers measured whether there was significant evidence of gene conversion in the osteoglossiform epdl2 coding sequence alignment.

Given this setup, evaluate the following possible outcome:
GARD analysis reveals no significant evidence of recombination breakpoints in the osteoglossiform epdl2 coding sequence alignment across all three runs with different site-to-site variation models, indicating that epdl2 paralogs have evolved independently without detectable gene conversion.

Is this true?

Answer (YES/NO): YES